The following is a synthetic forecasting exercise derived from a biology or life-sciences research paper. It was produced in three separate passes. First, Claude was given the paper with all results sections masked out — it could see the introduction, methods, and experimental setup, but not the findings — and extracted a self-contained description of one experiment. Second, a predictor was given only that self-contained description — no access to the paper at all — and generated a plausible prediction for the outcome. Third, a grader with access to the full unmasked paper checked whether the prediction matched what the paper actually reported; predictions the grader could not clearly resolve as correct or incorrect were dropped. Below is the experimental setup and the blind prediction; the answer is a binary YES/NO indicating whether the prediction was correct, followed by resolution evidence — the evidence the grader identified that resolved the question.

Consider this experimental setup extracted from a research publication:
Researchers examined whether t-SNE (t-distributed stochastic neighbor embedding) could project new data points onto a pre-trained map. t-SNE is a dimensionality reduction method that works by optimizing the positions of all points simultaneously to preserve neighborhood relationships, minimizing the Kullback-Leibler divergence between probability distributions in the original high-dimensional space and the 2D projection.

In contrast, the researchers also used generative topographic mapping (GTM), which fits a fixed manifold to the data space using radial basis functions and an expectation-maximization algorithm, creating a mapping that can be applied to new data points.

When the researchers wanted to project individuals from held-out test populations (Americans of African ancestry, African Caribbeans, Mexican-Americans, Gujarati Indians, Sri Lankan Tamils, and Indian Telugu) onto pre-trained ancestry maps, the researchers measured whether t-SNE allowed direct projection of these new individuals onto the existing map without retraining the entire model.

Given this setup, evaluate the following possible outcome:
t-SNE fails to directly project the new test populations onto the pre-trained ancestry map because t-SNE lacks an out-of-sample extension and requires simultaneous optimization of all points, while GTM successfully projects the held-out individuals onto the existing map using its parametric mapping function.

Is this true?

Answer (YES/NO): YES